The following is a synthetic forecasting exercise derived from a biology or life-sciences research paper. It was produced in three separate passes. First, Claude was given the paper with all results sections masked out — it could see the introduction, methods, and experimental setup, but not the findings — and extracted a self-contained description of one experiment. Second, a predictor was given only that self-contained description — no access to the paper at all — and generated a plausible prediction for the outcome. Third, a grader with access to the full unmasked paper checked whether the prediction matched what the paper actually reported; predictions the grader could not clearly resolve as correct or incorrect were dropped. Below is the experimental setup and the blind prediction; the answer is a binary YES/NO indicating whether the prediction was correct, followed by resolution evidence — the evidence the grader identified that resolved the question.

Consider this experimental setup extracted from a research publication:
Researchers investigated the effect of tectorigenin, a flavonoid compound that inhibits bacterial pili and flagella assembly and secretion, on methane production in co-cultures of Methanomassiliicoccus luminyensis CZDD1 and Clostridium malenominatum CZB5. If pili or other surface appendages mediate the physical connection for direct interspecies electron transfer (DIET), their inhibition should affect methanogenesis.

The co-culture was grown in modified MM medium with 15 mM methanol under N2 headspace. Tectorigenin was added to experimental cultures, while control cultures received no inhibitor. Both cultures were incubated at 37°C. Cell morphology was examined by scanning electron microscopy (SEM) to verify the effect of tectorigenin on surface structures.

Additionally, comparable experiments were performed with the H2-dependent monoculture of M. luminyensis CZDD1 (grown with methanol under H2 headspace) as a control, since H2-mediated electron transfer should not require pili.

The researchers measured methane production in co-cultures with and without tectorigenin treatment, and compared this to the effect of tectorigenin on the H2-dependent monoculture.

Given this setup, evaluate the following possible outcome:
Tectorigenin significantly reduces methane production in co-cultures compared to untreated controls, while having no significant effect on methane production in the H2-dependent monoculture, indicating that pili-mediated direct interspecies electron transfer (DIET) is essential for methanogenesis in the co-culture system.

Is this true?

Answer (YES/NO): NO